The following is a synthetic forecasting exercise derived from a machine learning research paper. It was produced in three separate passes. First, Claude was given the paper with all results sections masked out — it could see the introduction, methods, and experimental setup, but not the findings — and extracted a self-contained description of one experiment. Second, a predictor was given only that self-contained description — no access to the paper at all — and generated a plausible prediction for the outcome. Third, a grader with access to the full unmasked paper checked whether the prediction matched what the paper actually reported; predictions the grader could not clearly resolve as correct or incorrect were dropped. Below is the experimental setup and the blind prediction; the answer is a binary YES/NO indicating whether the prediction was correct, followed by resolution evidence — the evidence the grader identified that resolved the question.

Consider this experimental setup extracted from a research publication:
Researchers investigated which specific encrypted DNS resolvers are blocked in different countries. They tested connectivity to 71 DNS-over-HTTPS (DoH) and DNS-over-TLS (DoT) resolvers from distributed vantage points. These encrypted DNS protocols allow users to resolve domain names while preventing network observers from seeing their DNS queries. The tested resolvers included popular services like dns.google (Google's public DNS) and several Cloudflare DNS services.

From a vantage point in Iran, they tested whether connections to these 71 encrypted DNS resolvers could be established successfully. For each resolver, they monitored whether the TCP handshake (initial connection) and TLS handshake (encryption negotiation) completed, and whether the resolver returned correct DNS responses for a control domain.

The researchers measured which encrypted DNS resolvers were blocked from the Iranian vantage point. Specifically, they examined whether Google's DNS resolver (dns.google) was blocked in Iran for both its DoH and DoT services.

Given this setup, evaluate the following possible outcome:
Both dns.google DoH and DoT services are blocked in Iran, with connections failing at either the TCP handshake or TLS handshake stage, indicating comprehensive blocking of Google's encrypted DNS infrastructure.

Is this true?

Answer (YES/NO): YES